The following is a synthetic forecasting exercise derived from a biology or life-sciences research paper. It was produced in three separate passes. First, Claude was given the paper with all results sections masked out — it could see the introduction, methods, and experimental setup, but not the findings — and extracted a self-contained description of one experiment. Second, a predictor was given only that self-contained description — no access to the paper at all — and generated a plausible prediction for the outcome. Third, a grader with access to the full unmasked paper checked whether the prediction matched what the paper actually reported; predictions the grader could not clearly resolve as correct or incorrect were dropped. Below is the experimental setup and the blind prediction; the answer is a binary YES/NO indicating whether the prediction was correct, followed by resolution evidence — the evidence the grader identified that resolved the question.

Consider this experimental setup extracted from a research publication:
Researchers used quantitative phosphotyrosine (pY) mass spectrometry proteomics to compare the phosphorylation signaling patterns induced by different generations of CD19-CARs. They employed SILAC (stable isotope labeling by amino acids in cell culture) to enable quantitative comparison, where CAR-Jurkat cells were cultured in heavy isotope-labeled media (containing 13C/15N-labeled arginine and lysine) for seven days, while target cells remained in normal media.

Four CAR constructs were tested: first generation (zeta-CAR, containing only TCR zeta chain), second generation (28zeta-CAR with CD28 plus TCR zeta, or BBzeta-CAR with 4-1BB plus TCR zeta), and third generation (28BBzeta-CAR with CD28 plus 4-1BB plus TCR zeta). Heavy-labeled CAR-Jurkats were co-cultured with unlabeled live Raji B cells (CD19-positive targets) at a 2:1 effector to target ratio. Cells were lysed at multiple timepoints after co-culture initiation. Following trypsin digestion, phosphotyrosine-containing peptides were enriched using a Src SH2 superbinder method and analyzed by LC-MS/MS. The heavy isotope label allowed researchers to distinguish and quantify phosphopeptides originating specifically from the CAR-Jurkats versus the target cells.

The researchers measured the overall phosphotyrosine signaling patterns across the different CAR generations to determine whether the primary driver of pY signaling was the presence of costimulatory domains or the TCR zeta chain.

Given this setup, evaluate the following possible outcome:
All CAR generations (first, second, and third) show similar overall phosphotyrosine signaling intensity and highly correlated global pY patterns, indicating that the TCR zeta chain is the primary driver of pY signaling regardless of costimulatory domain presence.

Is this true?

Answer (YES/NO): YES